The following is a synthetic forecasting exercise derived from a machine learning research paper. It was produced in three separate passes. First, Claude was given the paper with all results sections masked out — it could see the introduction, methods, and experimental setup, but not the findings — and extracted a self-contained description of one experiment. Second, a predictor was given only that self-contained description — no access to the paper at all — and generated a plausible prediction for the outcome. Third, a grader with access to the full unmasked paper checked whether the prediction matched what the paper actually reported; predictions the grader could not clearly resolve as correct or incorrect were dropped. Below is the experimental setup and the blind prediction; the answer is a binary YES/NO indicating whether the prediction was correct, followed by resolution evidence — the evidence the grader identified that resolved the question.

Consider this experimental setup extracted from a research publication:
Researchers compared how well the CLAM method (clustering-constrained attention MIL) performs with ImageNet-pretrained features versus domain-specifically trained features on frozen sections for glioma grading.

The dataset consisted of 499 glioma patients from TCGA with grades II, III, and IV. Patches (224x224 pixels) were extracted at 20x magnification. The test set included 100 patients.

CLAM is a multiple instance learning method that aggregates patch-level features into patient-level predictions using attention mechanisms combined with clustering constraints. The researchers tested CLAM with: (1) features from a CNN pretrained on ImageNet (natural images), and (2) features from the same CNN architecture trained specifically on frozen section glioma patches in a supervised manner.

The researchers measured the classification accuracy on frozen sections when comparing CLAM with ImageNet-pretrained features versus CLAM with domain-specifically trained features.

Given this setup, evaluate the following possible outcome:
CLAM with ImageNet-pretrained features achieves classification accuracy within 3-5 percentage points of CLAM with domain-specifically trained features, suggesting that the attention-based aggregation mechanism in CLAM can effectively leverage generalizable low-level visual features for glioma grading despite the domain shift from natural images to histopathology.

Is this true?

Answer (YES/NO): YES